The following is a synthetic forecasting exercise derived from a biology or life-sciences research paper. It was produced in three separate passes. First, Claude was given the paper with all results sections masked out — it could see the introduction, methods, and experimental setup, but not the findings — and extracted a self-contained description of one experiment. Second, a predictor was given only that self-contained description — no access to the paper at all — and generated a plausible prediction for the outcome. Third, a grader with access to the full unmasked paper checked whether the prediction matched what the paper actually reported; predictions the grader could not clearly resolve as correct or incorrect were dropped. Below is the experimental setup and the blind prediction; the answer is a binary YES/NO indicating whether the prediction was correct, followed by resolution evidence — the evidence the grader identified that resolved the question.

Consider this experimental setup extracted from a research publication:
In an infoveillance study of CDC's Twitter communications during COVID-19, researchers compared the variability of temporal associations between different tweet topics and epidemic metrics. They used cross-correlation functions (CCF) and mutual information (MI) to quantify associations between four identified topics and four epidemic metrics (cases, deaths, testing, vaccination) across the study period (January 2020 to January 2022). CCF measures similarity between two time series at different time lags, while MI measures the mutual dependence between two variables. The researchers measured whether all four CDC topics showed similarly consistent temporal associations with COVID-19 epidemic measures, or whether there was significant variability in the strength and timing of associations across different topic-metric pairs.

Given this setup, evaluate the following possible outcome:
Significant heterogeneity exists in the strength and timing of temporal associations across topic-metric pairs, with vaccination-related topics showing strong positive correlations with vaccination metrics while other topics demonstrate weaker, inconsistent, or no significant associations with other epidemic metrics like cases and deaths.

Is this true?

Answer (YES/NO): NO